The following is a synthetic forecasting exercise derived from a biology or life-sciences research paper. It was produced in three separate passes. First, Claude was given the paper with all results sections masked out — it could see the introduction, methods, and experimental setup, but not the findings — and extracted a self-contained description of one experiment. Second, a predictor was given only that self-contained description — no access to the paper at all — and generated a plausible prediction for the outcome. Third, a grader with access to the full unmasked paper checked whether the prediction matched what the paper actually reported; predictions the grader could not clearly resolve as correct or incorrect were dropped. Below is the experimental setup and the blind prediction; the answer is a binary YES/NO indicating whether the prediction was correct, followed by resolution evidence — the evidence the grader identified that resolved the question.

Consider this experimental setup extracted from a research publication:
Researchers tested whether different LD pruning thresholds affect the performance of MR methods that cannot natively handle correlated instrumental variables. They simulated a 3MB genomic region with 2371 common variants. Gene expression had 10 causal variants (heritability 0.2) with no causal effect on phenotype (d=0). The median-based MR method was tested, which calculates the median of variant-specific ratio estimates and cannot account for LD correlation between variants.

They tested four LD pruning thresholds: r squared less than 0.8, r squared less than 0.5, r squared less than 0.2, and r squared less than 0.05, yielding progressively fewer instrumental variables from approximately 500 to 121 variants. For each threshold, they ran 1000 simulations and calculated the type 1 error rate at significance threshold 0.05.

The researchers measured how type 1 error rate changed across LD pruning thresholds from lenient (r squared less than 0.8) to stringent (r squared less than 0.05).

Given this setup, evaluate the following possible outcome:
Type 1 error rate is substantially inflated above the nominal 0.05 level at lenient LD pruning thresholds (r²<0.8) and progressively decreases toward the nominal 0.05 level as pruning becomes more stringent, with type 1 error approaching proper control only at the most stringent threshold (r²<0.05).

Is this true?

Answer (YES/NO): NO